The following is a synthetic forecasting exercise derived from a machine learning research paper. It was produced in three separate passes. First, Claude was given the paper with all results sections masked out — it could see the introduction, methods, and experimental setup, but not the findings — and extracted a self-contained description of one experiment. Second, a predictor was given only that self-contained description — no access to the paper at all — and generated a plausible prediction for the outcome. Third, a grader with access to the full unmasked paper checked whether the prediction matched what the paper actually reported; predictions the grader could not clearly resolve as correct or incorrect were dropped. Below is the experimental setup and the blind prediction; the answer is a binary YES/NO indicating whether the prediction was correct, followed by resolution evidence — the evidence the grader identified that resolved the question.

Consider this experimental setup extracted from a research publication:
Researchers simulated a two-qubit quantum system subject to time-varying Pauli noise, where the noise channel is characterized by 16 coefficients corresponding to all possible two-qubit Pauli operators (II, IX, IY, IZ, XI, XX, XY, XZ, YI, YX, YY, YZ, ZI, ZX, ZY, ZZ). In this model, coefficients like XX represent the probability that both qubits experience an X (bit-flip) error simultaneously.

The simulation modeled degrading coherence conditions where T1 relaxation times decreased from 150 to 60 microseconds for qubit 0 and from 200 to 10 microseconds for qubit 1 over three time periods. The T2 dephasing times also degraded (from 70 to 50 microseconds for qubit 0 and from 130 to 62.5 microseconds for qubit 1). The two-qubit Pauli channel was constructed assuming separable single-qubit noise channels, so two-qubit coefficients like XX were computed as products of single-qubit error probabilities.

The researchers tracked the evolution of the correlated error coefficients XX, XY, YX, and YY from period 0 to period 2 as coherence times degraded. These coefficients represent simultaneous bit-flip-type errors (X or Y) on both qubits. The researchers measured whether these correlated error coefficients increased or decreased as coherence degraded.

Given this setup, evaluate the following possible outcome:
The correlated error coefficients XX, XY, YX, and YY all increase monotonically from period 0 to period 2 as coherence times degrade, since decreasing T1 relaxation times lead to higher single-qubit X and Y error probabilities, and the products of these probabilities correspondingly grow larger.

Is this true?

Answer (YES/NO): YES